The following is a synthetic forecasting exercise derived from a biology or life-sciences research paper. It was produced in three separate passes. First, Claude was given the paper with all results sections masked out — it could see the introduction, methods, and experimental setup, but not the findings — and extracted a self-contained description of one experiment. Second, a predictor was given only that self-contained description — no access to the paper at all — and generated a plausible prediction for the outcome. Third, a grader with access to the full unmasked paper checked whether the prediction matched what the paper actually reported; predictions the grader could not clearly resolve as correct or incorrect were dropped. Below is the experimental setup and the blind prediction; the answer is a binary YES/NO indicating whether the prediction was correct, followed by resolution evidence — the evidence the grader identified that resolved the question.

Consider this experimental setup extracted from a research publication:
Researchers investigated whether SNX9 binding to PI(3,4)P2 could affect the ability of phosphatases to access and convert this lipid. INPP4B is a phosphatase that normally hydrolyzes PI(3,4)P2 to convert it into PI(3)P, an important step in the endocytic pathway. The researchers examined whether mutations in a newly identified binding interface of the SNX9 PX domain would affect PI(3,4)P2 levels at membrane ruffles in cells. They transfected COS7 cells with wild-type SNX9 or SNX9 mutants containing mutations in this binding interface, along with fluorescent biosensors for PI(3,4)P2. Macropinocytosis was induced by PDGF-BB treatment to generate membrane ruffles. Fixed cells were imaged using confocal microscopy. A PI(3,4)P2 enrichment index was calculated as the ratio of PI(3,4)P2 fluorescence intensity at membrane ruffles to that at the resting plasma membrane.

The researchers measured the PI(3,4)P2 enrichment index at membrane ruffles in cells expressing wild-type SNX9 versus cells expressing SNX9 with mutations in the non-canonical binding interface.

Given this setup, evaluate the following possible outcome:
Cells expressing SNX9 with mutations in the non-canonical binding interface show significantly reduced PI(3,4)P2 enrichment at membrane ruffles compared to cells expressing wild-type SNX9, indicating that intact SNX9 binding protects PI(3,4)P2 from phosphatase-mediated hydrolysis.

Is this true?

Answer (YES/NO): YES